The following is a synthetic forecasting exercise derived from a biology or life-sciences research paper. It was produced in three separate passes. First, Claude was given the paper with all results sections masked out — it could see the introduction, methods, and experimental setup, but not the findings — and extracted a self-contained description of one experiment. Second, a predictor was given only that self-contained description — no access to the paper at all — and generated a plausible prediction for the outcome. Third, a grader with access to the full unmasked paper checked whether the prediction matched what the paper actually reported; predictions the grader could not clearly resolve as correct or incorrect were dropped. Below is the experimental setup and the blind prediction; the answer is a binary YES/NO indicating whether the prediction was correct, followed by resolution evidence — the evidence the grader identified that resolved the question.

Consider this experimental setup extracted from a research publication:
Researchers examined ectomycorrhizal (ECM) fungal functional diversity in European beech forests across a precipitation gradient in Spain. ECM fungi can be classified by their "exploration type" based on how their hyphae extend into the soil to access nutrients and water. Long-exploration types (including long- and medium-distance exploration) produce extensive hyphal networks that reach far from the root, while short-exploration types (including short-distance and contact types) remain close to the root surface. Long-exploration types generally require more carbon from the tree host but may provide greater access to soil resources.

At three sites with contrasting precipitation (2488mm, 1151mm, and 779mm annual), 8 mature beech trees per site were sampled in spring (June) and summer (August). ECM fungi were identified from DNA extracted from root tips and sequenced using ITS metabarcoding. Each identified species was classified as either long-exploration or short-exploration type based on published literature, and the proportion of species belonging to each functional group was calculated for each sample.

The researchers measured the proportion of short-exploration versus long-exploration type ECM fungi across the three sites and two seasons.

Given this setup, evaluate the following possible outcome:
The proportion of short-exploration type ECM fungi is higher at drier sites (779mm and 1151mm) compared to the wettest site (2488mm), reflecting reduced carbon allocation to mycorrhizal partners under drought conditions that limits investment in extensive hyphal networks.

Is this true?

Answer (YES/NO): NO